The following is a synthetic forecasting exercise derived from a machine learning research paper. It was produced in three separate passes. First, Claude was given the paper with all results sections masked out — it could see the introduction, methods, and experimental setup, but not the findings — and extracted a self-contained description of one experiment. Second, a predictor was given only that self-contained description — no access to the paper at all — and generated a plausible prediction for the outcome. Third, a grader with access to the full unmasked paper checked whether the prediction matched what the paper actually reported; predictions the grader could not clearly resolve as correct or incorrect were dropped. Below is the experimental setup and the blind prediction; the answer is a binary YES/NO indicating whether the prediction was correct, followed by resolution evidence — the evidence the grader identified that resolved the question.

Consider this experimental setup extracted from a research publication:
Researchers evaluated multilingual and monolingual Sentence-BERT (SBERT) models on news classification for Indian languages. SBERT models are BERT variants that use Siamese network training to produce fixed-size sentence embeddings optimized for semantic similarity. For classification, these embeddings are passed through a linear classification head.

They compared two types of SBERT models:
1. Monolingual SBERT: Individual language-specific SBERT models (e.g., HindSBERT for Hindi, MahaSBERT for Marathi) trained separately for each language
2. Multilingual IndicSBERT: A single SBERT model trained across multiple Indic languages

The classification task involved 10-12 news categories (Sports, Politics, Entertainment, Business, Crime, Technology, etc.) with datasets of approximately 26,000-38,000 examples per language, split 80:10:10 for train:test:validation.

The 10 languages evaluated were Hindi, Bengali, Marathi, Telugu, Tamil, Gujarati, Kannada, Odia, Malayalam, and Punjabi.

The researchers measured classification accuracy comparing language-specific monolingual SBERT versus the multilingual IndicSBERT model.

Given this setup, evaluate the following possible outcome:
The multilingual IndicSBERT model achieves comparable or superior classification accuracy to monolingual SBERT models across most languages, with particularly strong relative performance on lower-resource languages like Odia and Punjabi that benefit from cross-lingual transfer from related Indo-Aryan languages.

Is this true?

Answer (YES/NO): NO